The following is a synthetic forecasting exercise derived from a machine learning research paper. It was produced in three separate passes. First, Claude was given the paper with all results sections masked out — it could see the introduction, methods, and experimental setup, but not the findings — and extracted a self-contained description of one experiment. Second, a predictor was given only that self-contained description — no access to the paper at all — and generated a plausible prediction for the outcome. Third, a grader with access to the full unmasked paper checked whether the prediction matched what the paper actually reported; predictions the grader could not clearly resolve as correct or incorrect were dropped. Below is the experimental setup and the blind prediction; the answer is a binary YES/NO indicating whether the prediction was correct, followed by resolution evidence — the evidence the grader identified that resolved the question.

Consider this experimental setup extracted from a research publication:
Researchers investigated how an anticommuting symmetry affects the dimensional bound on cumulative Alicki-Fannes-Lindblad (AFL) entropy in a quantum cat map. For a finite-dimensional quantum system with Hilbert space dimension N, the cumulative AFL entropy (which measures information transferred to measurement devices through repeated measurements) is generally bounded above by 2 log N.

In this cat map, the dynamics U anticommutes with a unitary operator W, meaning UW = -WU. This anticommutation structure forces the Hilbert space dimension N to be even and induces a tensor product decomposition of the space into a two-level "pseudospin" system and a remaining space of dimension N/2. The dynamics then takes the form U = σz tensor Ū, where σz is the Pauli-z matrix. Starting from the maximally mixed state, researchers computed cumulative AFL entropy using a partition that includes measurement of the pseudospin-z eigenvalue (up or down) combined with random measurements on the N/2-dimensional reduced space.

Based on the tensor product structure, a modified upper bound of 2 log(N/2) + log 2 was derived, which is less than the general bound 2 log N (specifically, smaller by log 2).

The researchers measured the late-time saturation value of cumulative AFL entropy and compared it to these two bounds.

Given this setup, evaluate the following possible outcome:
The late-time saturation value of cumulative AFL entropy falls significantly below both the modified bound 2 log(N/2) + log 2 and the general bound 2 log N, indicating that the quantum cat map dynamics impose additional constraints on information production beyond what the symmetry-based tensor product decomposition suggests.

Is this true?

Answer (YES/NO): NO